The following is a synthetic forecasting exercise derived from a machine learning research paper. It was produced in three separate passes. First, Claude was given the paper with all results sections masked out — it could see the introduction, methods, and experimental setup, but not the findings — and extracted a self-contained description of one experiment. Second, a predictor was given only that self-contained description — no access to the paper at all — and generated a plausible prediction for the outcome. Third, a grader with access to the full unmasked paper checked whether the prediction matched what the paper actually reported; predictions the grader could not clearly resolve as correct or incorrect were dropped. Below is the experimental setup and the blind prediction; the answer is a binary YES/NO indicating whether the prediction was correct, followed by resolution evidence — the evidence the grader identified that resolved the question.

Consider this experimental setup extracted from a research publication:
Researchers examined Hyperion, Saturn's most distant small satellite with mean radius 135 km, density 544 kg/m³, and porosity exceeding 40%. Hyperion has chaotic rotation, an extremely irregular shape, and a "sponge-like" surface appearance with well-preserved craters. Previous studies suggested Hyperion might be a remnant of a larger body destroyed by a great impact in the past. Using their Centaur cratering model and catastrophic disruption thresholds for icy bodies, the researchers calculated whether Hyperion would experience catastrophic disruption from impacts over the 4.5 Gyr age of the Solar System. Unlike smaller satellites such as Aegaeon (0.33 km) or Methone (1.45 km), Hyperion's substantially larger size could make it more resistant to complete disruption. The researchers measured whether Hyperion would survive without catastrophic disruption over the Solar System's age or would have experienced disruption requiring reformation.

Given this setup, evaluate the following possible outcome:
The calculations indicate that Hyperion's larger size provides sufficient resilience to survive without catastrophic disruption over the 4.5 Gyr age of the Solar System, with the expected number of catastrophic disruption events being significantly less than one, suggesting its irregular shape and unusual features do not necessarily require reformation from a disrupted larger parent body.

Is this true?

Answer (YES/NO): YES